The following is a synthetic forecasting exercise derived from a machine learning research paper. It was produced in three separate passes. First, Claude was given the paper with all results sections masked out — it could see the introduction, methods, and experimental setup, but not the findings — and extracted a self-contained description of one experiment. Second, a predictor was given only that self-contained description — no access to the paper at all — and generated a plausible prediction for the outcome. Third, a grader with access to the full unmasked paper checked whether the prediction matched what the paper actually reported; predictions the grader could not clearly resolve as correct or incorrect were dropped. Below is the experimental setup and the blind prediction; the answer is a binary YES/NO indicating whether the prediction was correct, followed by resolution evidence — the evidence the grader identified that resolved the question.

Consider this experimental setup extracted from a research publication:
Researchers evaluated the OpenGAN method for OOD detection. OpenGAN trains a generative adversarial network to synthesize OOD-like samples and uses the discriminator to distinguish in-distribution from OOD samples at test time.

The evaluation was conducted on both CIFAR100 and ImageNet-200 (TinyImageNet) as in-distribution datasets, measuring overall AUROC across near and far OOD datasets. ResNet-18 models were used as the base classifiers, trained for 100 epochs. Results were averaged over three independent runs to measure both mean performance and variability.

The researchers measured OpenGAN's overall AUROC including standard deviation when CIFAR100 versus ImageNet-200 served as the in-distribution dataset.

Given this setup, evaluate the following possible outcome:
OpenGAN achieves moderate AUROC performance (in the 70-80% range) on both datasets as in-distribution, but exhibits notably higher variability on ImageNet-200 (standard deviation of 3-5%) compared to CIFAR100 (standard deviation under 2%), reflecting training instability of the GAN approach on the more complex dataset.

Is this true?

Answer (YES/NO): NO